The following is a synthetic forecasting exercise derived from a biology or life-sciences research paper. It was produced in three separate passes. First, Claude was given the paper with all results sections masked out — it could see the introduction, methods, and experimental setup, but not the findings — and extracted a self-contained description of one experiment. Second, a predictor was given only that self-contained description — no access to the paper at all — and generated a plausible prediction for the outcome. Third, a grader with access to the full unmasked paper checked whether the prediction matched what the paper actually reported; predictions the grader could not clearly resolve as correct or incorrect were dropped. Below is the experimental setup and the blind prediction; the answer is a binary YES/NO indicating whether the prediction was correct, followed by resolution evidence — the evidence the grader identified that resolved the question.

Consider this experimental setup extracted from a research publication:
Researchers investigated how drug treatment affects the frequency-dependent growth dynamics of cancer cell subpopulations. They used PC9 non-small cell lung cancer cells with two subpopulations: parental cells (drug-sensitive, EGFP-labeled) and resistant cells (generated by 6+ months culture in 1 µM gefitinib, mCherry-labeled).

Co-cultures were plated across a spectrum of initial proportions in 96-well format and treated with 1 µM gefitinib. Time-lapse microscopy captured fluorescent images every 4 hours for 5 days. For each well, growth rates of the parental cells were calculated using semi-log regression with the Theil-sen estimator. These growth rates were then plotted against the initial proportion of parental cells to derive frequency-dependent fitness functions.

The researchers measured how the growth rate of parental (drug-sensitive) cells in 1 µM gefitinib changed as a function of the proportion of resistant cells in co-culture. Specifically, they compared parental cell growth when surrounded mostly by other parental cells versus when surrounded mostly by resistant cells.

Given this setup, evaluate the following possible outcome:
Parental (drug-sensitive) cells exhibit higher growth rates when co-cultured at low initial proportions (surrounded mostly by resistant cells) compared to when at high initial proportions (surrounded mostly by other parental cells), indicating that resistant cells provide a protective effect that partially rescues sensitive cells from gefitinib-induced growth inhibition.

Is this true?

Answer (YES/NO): NO